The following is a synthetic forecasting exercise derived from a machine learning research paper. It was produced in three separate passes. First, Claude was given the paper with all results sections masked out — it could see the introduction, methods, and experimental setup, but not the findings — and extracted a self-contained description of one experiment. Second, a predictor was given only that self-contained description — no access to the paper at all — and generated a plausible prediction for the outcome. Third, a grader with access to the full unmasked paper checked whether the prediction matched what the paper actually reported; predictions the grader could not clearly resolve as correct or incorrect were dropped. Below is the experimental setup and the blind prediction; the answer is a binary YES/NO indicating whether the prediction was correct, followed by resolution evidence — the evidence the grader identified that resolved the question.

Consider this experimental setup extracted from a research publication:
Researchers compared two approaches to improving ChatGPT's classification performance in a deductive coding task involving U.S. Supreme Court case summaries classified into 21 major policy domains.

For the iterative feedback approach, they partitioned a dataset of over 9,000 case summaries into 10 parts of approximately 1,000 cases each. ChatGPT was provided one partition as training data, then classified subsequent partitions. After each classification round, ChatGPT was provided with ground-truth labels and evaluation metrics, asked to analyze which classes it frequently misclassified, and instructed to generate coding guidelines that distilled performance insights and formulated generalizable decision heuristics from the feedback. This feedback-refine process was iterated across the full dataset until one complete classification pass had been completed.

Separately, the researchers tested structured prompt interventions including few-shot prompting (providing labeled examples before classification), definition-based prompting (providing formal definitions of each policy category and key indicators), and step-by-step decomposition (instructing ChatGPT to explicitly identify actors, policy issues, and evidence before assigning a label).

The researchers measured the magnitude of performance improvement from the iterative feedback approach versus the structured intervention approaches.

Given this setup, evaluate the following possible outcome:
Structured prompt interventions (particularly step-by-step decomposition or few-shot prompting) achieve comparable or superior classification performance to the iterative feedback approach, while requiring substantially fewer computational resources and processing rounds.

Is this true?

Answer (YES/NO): NO